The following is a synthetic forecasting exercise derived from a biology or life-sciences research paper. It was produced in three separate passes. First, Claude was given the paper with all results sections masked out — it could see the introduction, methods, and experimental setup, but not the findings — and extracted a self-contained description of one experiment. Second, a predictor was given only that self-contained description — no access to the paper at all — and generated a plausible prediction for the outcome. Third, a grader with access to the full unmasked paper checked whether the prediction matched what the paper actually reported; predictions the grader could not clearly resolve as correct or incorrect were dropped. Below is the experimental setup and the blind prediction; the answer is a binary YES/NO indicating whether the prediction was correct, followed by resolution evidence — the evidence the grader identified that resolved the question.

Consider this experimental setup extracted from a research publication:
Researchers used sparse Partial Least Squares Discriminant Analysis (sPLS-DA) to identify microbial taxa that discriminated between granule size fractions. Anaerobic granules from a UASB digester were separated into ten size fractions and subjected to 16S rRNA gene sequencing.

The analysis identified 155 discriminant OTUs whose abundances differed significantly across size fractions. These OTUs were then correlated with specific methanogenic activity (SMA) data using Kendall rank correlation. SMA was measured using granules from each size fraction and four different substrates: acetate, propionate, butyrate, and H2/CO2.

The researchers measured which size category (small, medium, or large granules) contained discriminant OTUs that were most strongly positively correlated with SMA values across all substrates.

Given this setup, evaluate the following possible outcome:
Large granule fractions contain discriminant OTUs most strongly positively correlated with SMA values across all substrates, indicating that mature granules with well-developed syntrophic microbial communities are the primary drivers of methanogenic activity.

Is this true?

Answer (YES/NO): NO